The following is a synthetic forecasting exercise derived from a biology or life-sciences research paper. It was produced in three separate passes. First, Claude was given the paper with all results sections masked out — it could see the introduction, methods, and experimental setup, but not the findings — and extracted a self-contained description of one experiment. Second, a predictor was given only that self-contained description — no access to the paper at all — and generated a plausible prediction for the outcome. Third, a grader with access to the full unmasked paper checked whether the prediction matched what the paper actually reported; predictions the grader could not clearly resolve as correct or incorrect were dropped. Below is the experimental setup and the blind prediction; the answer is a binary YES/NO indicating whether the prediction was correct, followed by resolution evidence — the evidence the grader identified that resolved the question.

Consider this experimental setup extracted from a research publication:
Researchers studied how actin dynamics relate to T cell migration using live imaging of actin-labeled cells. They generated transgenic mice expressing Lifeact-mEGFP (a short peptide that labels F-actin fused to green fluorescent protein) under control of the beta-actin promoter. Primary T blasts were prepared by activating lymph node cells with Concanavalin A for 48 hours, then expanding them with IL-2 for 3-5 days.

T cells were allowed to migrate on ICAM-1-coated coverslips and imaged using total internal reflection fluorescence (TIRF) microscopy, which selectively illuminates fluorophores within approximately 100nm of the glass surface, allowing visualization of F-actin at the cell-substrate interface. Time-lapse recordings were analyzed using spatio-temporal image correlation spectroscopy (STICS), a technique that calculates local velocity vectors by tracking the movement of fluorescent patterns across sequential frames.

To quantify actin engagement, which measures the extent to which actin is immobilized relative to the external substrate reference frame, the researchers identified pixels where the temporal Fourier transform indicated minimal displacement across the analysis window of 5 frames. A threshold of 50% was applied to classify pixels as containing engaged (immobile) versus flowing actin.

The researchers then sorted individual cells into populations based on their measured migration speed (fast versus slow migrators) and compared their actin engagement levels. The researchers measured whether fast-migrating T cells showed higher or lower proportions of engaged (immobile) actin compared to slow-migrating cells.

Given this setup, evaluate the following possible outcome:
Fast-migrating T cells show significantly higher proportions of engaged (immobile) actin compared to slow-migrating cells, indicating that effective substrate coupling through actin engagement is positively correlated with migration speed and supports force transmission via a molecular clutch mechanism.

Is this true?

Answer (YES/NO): NO